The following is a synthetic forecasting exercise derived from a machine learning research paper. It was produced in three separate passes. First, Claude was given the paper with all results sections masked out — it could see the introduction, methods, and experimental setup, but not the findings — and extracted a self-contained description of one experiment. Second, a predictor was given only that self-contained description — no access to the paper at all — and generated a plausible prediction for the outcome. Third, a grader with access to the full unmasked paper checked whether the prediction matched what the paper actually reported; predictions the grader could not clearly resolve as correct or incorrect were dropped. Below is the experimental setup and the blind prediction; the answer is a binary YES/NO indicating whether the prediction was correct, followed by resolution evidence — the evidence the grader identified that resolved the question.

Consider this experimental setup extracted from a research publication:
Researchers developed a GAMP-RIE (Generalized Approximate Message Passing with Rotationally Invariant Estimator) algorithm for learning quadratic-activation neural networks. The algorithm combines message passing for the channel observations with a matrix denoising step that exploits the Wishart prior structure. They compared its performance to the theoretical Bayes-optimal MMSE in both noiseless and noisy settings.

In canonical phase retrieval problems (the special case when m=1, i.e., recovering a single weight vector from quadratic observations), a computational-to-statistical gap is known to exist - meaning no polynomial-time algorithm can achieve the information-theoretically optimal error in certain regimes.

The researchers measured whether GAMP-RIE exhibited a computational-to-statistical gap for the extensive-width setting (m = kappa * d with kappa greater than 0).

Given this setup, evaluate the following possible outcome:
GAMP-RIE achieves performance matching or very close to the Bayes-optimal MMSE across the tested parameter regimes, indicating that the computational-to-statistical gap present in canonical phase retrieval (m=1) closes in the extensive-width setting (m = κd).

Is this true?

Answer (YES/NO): YES